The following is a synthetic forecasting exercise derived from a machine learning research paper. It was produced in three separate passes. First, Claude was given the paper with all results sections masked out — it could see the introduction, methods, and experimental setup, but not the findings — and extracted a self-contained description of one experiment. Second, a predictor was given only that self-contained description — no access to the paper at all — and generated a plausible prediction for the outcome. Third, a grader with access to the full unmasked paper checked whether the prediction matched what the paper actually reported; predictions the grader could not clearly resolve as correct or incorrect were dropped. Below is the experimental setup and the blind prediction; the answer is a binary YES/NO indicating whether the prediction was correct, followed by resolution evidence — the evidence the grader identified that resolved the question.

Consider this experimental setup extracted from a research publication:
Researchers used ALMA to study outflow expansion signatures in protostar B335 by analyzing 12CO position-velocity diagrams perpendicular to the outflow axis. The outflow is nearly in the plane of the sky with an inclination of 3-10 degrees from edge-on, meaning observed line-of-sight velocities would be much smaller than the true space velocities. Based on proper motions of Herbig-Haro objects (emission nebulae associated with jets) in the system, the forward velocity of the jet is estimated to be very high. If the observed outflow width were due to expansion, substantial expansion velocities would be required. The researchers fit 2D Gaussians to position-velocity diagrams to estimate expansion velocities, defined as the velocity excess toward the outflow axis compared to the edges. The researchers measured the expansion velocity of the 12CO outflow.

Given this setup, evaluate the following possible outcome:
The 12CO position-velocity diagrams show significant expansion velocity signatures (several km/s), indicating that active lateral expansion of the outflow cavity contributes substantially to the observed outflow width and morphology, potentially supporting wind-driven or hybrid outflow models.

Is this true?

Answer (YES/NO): NO